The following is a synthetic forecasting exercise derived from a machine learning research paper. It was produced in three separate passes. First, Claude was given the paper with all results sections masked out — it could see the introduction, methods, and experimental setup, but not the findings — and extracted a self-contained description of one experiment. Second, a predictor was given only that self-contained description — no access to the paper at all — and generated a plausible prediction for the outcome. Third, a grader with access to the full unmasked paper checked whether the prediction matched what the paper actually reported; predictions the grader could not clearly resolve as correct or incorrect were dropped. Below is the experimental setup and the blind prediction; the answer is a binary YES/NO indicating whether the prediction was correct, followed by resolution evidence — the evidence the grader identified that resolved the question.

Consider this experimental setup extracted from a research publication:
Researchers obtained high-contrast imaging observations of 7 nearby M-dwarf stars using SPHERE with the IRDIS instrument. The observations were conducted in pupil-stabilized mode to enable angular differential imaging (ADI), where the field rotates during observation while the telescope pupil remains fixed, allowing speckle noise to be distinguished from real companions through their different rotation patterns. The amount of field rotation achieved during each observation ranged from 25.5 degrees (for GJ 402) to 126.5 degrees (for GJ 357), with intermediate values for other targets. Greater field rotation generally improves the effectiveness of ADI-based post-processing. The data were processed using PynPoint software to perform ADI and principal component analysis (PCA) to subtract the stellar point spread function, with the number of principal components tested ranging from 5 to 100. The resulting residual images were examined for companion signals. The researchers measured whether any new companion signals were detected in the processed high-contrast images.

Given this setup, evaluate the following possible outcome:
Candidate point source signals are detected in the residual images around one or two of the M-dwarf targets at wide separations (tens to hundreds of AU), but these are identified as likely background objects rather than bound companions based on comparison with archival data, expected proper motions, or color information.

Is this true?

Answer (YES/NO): NO